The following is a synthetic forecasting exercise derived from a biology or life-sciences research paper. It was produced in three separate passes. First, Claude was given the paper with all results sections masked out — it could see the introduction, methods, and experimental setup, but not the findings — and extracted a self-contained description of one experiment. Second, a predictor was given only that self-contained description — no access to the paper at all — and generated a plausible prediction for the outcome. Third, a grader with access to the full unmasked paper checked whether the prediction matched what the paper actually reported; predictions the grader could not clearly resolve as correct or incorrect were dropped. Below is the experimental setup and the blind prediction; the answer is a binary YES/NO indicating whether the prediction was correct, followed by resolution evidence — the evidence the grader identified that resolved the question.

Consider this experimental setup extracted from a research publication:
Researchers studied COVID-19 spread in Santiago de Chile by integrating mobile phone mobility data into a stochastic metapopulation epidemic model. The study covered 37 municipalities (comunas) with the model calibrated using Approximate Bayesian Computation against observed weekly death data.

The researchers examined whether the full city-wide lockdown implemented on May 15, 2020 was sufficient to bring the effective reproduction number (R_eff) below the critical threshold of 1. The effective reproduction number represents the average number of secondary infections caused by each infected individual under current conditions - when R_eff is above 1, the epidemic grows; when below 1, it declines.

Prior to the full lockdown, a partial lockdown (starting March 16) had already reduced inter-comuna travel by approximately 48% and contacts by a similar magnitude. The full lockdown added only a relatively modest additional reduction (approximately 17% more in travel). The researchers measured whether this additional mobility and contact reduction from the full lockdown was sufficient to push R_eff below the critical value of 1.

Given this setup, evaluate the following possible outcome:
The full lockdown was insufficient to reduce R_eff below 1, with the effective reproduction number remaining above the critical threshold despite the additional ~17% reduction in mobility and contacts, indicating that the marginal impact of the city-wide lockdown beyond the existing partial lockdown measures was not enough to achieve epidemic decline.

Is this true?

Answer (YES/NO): NO